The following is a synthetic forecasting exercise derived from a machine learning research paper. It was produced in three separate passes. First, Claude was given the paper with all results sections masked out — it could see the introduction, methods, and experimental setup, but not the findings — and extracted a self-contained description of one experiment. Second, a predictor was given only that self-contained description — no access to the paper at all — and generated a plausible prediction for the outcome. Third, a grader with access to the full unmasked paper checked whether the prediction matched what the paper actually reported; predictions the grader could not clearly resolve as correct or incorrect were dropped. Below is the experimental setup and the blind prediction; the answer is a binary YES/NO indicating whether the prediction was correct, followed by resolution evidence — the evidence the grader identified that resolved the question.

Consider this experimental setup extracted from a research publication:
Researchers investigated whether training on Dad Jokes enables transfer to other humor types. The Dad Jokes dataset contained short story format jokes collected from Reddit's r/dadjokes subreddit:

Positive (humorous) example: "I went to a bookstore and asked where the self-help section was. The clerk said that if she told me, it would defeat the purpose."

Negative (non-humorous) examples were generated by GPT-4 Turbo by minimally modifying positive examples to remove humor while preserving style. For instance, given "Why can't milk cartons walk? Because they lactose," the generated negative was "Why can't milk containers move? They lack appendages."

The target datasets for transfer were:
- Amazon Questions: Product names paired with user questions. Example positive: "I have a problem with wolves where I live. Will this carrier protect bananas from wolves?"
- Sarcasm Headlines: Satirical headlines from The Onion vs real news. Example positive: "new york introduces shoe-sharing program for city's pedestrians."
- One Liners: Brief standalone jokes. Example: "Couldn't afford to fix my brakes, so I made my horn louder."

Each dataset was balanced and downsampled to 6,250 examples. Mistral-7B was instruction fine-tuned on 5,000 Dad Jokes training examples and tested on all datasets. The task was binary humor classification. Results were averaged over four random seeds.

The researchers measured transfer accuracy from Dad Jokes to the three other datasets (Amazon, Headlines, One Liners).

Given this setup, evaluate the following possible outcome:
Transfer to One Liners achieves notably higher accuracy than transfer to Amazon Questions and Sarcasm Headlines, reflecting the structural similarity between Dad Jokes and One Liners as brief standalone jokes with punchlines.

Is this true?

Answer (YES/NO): NO